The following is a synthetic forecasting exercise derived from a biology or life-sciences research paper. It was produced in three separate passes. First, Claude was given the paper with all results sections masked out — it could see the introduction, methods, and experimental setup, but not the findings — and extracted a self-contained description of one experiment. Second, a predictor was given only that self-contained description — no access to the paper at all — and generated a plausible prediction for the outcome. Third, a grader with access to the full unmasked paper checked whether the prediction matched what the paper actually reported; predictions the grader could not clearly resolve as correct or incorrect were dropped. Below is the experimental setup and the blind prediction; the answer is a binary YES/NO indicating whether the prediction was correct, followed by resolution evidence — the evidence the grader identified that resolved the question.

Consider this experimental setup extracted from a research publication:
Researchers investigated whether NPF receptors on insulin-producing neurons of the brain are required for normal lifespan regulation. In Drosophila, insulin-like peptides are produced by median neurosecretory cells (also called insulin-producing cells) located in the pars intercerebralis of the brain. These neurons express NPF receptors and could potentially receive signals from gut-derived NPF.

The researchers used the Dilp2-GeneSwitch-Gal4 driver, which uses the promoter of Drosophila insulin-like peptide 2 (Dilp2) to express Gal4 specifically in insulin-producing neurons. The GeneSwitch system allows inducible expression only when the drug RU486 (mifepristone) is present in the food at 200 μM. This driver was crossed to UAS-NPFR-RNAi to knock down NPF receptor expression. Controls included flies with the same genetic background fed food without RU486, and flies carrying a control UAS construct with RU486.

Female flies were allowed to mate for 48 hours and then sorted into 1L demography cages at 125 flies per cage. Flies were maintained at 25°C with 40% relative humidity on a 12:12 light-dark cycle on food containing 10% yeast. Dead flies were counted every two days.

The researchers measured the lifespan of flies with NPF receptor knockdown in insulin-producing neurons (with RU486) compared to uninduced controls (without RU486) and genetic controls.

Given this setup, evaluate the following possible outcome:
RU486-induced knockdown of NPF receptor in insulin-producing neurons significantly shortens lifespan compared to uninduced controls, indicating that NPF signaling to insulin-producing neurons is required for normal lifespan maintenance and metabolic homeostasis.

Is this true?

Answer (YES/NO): NO